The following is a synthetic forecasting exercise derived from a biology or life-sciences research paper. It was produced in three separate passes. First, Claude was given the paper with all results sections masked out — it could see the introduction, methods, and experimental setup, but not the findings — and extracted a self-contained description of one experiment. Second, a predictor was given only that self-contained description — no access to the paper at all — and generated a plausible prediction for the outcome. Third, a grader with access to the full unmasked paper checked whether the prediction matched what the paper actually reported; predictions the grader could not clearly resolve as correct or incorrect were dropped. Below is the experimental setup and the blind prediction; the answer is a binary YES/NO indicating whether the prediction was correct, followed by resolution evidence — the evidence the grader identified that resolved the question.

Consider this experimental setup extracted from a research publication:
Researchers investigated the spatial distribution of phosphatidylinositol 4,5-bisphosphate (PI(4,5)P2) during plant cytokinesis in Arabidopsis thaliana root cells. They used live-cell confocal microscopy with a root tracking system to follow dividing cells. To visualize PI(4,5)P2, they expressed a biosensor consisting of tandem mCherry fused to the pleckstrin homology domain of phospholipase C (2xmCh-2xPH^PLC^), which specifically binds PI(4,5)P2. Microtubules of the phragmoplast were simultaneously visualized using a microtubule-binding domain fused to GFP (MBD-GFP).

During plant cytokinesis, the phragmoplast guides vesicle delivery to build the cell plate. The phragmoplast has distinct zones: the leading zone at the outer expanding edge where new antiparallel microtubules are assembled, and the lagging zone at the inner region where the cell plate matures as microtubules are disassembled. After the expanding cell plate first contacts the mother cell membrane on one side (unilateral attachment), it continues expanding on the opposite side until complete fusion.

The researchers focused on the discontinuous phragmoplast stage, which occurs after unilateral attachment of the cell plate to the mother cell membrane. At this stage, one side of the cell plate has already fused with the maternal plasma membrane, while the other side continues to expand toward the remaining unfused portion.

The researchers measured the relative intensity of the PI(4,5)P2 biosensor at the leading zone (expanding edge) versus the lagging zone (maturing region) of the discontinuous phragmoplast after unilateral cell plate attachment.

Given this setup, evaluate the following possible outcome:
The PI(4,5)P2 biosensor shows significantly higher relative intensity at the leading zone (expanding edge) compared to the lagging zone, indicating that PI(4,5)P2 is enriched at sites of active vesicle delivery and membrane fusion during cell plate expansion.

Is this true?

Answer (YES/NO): NO